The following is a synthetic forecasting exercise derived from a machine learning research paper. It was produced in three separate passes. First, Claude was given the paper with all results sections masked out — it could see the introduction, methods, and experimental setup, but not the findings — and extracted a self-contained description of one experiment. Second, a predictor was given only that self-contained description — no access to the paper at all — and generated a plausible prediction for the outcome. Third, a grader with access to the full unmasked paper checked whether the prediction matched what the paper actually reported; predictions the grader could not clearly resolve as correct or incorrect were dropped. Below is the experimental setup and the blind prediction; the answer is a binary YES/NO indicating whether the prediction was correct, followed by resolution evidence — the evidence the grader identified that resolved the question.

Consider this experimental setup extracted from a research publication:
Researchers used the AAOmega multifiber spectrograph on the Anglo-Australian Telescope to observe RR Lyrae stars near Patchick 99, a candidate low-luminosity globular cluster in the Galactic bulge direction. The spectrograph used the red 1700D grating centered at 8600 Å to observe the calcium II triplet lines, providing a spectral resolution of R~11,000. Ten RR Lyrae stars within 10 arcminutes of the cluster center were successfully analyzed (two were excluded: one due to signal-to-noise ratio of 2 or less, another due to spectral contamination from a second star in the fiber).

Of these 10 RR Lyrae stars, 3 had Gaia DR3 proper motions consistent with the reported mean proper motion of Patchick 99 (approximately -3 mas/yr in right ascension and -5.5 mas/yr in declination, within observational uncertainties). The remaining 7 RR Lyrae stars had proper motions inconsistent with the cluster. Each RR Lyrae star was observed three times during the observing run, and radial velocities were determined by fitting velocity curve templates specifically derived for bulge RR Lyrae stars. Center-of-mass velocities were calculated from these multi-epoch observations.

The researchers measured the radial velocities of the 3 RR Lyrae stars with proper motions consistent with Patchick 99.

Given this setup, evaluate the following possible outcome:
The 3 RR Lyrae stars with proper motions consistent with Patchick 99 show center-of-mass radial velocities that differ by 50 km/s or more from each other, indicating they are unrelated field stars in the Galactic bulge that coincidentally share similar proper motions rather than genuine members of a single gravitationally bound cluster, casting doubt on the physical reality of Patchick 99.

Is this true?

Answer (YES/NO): NO